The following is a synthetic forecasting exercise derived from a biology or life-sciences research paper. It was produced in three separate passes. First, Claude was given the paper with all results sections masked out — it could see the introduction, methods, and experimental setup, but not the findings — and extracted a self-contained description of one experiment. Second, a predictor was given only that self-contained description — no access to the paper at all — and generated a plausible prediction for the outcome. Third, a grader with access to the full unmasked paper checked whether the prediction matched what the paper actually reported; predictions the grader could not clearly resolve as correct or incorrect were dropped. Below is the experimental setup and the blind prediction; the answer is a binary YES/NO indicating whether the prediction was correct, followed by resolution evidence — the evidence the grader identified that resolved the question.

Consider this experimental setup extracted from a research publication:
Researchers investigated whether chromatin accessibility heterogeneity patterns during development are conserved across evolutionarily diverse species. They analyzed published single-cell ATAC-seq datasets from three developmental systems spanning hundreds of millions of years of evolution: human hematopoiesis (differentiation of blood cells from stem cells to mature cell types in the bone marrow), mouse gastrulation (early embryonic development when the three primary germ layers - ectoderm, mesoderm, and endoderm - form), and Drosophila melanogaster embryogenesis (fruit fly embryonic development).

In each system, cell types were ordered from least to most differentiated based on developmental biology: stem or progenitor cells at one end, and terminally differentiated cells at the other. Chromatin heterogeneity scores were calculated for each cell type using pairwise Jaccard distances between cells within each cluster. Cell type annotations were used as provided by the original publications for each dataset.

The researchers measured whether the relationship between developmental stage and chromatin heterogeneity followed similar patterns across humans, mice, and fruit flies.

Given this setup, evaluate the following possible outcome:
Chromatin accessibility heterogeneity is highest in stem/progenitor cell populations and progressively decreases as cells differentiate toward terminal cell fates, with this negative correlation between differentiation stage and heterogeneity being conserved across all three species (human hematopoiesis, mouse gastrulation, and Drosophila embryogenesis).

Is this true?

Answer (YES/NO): YES